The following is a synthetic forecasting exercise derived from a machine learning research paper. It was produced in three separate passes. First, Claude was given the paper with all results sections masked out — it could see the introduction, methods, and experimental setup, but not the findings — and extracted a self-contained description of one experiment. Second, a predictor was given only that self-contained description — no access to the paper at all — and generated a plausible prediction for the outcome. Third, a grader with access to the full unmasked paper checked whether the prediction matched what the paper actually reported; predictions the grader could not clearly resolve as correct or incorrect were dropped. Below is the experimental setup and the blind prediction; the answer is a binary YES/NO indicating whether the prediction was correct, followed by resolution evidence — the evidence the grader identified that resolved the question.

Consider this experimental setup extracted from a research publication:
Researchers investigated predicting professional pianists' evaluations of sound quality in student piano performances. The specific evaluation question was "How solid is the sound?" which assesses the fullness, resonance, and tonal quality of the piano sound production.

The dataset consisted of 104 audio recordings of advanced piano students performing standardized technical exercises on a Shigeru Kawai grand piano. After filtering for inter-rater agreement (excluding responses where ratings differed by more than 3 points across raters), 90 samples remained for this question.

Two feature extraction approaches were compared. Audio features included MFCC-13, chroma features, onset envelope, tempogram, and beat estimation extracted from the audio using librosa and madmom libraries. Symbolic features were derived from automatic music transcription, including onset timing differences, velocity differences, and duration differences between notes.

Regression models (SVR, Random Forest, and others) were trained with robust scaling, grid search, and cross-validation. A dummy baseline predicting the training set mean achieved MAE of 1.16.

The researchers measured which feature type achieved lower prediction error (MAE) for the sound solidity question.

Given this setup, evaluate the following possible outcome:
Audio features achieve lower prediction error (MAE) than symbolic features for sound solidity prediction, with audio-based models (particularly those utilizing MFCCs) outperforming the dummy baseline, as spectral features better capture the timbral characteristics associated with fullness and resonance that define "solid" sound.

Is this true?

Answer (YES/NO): NO